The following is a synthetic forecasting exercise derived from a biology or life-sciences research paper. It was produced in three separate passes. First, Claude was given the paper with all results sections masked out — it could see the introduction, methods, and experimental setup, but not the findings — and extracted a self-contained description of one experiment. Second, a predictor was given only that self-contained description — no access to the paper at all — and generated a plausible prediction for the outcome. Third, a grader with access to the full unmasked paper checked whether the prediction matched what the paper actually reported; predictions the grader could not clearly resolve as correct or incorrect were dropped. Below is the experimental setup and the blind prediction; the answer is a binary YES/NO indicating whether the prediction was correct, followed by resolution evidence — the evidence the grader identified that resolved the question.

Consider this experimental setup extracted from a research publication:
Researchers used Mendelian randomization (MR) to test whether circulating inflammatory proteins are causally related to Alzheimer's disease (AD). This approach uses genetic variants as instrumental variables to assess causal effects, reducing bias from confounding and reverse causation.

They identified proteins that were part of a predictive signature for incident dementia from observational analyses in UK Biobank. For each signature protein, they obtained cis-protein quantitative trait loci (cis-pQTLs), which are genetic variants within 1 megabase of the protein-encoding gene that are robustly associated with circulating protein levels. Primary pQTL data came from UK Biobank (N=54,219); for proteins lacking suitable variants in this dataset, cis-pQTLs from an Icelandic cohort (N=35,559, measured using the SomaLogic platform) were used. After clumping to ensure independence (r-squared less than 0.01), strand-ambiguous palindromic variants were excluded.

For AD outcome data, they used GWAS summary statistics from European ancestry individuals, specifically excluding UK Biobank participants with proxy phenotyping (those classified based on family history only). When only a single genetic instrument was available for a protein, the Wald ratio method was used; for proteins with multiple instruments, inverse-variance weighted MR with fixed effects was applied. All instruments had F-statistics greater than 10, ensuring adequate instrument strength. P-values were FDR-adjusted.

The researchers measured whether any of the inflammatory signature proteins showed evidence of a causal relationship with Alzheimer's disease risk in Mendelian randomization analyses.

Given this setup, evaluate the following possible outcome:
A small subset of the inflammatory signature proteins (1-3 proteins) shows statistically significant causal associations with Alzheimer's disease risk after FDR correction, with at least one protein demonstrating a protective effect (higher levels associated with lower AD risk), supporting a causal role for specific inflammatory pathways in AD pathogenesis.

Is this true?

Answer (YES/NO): NO